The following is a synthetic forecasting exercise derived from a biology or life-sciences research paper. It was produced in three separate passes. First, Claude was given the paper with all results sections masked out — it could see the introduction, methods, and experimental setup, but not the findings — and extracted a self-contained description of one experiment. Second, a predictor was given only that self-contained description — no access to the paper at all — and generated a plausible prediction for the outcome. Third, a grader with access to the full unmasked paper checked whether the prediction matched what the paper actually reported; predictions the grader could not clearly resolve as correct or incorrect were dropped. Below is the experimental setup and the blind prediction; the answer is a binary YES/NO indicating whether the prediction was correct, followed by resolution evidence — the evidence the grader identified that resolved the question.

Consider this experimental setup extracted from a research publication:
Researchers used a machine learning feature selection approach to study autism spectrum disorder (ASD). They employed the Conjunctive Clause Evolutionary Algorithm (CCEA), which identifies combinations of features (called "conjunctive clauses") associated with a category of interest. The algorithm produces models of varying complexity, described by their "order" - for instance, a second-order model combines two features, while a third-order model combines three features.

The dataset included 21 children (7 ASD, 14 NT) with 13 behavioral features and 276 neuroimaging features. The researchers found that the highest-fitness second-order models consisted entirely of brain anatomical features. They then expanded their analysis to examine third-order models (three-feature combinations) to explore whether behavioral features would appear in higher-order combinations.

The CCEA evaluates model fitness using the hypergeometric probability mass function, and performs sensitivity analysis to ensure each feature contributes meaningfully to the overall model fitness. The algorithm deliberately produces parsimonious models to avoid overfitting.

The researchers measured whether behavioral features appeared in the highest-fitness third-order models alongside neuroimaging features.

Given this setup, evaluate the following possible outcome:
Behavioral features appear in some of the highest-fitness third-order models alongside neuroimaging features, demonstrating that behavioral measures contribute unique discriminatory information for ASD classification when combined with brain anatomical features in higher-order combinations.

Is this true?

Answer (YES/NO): YES